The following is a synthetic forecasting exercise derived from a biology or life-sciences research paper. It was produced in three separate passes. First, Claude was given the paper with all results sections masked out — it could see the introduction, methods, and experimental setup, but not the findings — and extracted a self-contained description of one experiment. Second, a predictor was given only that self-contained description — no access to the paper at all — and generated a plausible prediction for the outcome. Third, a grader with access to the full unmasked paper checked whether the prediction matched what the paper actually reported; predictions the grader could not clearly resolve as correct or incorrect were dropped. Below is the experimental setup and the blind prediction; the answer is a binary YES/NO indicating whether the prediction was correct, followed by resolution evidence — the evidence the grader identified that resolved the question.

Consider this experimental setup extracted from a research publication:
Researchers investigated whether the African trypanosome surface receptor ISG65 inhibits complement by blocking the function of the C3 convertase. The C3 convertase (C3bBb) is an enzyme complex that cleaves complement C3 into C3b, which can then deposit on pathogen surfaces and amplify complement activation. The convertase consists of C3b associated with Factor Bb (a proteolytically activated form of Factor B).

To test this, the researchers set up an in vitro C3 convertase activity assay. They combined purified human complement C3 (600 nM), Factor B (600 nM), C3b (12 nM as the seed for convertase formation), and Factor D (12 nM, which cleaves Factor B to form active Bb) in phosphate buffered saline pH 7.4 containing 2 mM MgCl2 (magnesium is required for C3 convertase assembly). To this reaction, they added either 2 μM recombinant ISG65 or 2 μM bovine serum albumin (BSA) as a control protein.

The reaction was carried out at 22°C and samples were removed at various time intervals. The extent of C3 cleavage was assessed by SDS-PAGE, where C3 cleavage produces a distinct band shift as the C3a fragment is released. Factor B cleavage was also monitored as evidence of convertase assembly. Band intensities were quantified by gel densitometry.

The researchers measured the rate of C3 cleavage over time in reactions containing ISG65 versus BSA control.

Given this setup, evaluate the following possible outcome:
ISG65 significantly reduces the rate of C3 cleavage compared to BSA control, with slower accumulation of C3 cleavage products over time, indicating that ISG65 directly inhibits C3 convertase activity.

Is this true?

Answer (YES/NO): NO